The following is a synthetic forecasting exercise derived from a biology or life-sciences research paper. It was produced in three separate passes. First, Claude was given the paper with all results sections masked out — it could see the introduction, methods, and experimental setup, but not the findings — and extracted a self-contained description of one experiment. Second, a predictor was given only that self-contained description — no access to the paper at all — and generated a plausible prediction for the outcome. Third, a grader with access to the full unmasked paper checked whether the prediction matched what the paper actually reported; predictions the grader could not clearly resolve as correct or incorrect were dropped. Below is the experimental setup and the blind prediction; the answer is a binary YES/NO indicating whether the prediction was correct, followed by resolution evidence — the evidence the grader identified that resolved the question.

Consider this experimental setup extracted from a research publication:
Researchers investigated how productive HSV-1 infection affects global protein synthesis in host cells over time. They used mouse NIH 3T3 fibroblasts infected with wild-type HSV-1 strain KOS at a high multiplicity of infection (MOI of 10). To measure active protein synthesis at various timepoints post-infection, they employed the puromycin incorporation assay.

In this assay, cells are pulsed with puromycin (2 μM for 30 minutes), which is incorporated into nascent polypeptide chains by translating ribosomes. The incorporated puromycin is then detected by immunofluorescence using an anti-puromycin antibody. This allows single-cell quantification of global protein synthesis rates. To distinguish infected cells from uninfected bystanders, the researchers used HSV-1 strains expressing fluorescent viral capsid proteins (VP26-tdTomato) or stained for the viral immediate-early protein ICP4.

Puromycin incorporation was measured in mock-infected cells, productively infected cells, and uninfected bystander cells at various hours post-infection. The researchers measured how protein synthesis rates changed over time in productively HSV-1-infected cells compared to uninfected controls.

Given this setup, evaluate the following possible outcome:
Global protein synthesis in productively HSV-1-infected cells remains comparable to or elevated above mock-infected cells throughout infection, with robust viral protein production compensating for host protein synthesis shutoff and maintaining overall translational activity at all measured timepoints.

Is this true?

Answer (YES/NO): NO